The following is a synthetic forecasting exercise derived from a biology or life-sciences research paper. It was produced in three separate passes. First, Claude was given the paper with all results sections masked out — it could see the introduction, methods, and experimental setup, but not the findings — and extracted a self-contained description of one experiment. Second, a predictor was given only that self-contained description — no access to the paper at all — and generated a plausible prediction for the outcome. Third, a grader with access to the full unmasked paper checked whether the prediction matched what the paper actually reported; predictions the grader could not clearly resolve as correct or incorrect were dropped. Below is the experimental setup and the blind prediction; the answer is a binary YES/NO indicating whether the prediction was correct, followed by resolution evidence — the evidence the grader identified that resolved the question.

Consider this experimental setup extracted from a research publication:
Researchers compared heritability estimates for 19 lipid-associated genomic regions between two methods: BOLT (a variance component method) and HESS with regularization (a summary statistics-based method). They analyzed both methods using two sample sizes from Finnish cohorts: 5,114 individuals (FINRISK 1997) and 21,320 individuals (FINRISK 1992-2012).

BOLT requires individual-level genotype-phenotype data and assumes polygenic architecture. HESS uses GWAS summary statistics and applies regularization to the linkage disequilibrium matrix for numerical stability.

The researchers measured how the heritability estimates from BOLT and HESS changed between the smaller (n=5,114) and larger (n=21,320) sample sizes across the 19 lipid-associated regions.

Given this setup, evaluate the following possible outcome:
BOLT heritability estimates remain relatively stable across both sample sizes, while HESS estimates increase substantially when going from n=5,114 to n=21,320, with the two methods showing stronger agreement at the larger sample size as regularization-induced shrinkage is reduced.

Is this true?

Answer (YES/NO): NO